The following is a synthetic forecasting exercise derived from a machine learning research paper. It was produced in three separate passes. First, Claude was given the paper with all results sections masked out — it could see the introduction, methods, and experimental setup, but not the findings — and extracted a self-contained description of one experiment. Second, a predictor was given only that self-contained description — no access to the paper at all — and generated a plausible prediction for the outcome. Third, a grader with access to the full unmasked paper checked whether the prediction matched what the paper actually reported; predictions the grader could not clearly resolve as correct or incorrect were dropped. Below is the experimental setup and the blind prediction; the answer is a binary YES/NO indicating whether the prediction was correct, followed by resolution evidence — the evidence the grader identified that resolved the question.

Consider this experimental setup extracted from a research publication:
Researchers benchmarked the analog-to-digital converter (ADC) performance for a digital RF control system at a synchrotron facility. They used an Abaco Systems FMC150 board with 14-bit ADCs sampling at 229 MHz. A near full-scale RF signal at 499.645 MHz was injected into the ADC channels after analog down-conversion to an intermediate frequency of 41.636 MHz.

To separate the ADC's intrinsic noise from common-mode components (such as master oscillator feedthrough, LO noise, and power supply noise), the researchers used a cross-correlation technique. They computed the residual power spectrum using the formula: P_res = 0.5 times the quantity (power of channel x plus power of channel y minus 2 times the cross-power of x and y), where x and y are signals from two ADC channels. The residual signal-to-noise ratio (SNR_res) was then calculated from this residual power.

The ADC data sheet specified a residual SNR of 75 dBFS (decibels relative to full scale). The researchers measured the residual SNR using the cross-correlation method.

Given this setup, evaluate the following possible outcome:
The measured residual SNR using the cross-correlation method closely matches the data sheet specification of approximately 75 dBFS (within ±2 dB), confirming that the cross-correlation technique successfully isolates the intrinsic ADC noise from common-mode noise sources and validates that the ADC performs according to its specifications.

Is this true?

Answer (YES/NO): YES